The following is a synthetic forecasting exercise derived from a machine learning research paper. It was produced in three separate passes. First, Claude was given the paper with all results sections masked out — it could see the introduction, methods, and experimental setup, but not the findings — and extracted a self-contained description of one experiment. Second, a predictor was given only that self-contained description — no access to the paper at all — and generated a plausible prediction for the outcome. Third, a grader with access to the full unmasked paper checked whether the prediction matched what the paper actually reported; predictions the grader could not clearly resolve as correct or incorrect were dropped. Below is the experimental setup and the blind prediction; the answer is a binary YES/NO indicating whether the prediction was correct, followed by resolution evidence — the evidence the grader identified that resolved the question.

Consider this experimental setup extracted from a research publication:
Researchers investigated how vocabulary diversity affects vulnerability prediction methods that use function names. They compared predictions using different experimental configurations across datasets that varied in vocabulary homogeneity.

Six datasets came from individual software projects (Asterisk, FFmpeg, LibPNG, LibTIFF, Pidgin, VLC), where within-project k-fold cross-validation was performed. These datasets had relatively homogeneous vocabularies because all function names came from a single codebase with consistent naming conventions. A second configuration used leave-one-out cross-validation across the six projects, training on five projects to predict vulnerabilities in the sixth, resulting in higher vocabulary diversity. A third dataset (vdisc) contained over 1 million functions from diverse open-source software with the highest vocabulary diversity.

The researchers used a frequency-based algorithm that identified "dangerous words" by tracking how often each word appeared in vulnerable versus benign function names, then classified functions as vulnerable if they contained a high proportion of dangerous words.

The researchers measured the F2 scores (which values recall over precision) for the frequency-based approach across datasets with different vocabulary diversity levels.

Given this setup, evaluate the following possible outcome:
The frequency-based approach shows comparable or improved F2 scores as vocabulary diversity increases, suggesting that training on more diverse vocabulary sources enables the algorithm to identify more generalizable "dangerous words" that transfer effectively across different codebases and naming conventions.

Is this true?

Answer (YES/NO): NO